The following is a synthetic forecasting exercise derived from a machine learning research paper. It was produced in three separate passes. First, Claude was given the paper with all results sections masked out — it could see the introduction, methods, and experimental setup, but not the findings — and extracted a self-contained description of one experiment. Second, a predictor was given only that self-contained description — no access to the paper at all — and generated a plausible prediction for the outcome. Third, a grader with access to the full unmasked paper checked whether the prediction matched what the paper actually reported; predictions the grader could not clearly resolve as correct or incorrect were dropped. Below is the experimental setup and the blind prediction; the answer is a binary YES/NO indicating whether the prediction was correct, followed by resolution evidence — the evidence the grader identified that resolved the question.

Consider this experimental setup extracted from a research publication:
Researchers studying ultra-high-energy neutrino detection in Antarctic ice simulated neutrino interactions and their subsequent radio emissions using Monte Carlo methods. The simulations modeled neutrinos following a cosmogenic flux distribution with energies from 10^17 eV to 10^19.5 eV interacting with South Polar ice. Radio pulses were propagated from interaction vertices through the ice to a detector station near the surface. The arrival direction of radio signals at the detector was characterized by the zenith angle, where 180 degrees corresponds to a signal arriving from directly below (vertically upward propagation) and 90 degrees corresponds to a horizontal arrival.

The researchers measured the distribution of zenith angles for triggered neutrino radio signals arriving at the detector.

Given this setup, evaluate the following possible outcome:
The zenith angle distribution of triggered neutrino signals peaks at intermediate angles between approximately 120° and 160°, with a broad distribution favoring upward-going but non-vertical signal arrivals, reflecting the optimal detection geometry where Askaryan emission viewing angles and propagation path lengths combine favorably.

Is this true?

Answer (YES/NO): NO